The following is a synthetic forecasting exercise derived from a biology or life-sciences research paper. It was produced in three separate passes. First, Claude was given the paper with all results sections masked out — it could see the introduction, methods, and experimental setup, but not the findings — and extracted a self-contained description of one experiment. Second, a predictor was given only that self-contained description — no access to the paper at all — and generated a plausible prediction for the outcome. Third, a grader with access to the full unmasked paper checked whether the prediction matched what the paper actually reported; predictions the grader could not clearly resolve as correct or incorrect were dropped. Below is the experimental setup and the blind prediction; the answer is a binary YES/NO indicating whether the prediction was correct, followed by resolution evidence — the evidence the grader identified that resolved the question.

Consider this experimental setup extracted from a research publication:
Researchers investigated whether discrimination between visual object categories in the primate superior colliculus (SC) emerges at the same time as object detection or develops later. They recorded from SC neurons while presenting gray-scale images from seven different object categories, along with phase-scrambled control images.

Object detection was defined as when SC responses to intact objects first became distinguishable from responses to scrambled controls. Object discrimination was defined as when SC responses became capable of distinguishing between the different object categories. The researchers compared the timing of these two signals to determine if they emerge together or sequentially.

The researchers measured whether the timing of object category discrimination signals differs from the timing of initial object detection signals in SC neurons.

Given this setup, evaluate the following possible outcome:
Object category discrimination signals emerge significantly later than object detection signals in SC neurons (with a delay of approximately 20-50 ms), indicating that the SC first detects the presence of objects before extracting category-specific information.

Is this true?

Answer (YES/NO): NO